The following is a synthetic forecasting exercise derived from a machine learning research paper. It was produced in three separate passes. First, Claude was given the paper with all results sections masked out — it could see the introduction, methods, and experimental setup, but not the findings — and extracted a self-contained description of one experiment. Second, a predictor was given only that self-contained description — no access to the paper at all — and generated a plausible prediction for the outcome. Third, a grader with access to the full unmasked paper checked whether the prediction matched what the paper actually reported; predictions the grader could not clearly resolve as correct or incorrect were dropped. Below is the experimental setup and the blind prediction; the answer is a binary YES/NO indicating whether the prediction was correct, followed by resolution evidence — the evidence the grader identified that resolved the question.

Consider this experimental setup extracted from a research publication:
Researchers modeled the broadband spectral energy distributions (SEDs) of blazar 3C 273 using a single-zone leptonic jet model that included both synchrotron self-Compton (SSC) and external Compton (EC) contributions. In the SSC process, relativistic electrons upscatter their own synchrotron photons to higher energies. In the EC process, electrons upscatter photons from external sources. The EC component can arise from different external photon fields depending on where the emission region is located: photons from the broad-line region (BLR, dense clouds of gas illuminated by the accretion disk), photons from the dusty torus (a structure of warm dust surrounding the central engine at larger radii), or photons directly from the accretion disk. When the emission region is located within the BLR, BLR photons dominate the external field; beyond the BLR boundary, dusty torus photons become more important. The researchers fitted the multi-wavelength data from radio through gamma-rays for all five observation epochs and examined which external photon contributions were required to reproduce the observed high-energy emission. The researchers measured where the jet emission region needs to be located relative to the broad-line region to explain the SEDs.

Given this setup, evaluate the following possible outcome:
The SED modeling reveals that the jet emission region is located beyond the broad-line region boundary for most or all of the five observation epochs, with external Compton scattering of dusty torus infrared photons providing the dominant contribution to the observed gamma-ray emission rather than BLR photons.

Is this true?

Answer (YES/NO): NO